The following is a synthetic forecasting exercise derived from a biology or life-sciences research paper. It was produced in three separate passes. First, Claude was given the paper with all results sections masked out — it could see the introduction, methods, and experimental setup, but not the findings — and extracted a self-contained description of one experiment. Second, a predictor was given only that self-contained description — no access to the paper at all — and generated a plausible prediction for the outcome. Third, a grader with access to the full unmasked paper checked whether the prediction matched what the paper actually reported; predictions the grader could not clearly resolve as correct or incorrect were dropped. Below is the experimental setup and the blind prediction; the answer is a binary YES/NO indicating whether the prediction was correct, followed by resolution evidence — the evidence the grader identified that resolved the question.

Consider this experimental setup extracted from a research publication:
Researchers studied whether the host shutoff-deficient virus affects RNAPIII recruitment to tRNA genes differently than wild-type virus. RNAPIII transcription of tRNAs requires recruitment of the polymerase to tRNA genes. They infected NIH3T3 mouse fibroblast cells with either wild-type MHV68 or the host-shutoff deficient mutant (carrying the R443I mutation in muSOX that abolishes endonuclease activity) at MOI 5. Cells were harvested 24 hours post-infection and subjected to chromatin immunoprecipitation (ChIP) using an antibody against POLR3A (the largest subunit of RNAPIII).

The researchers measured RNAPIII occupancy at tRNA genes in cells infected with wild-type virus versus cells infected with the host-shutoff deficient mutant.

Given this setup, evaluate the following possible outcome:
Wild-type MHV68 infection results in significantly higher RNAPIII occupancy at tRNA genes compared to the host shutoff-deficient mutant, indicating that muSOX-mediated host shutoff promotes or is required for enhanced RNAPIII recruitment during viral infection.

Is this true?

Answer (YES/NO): NO